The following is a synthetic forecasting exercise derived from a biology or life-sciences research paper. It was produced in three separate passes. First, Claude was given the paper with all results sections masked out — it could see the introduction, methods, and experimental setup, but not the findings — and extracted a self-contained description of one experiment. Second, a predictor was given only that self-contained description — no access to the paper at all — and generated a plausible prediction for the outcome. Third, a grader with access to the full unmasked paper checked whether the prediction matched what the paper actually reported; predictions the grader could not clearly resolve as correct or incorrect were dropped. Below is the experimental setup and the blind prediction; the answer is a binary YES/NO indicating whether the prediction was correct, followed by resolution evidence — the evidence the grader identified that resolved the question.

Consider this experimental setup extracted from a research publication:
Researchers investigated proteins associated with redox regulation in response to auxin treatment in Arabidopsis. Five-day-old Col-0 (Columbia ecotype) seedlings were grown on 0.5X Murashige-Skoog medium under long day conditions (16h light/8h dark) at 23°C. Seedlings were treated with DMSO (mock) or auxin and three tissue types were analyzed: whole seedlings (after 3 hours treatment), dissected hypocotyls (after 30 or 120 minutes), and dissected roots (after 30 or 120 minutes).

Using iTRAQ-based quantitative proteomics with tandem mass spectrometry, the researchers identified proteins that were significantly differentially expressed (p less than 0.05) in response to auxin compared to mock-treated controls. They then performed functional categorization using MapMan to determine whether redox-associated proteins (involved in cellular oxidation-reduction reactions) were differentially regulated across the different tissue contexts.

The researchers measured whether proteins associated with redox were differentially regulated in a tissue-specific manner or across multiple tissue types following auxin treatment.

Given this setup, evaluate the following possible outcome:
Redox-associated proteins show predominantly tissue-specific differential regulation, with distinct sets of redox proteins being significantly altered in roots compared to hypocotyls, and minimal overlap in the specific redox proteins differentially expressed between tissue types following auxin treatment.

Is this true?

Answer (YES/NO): NO